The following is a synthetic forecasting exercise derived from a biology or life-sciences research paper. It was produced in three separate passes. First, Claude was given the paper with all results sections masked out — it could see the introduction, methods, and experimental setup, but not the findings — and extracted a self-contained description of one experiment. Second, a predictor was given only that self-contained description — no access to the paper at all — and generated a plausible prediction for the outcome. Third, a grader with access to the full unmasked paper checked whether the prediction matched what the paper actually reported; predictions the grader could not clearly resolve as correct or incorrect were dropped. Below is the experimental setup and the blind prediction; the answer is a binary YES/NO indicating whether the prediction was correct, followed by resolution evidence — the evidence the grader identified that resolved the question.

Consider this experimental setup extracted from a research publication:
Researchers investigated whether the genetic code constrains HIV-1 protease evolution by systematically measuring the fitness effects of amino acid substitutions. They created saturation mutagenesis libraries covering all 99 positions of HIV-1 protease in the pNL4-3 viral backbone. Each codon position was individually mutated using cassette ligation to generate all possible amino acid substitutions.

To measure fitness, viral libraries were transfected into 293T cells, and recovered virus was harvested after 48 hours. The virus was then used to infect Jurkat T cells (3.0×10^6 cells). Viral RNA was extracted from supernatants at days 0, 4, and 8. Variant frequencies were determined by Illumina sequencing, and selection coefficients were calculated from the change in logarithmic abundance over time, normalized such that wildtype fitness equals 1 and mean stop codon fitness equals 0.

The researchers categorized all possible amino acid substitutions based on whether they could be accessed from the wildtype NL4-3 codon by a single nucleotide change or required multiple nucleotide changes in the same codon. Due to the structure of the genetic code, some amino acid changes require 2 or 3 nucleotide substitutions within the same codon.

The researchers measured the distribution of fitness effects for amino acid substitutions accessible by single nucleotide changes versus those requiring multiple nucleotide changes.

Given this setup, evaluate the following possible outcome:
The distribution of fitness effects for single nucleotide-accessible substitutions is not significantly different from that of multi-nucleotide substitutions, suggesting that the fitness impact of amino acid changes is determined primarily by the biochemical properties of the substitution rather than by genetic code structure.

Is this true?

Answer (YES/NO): NO